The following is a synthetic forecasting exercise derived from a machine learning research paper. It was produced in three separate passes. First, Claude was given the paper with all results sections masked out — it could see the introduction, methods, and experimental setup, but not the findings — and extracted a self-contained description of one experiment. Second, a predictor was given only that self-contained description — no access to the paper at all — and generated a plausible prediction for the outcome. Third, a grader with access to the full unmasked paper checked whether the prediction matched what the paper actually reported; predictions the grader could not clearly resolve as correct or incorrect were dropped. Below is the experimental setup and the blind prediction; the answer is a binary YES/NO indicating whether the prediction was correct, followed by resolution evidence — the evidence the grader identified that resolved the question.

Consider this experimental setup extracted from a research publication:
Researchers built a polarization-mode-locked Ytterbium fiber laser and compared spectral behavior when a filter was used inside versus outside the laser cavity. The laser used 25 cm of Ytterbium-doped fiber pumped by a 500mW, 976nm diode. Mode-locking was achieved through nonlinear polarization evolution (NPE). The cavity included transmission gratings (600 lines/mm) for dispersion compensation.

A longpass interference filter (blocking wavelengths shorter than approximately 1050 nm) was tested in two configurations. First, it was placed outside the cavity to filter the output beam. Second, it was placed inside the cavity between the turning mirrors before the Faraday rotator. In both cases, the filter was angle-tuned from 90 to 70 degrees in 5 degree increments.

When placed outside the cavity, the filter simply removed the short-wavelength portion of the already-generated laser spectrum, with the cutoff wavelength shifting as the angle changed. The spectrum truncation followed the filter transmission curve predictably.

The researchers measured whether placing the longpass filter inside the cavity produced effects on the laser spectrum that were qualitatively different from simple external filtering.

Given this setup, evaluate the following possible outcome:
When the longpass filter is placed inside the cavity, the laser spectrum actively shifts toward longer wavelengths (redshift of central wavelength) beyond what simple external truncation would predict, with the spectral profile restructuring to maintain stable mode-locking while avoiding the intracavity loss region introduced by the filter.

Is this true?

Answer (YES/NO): YES